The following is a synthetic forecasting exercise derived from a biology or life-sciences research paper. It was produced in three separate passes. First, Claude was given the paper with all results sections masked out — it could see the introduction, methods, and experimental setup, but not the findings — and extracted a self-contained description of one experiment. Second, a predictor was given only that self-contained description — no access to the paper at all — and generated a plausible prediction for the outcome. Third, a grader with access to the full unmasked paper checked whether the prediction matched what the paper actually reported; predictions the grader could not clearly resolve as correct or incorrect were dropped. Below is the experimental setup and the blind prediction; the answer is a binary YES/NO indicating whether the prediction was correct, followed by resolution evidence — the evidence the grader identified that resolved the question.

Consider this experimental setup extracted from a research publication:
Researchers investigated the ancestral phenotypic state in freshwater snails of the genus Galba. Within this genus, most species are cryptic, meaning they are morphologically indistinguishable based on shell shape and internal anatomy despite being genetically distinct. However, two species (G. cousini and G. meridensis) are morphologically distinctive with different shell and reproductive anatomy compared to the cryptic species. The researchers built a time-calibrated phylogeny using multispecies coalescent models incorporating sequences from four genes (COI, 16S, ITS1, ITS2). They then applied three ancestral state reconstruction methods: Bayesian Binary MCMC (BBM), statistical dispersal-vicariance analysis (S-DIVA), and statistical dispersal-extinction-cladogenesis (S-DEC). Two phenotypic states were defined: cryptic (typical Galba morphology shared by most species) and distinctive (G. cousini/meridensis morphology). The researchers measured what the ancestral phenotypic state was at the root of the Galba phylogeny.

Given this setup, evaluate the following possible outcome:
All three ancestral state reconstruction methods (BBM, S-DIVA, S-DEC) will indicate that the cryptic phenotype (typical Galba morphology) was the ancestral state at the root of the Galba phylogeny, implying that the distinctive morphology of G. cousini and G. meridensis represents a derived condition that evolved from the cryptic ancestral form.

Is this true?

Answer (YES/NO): YES